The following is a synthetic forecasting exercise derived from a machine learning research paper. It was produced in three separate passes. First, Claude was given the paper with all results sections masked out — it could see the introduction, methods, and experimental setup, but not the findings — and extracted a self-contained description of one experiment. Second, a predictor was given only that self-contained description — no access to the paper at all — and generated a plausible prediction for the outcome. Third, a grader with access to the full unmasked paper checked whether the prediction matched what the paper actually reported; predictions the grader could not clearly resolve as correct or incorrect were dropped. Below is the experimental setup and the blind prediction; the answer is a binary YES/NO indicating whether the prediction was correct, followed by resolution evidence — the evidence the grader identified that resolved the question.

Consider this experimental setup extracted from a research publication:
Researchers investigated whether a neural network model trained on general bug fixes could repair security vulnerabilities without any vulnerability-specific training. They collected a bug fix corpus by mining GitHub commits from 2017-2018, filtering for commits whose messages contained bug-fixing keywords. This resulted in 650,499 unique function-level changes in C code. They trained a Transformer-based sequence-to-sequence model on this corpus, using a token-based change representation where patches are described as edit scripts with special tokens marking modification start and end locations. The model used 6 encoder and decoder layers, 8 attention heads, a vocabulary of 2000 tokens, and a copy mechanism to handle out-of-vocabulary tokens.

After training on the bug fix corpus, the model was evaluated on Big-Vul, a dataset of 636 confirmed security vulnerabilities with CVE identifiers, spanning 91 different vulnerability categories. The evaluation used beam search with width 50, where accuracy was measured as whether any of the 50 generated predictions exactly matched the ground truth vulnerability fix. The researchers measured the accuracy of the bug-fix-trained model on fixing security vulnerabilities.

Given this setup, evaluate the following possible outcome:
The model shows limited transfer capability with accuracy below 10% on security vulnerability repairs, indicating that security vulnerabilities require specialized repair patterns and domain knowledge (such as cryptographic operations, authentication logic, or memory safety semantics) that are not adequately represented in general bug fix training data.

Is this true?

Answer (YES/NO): NO